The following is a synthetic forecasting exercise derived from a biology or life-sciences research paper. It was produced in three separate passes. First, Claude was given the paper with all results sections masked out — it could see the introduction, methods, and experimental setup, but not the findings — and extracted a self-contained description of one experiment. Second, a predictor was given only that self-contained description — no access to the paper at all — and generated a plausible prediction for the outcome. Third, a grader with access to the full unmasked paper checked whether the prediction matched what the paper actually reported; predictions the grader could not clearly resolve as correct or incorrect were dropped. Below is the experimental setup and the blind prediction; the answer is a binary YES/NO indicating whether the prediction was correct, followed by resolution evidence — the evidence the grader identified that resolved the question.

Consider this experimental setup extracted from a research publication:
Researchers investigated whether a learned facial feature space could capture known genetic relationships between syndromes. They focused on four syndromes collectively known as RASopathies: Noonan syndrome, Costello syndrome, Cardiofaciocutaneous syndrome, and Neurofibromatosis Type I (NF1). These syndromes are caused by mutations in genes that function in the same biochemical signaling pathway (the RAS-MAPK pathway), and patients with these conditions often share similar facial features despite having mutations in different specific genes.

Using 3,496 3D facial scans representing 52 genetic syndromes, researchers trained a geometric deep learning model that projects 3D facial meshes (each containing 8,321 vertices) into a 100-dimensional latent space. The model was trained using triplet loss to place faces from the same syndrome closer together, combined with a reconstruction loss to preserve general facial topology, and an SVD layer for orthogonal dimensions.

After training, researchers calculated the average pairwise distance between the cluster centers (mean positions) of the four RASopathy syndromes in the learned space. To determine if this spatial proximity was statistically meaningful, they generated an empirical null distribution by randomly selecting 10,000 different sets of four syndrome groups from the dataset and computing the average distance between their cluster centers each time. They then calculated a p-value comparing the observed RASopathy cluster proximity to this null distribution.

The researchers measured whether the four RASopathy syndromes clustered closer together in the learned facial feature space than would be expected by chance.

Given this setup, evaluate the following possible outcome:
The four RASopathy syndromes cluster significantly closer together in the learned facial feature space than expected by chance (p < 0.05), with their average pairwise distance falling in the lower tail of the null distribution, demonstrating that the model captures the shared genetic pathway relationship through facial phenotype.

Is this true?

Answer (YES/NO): NO